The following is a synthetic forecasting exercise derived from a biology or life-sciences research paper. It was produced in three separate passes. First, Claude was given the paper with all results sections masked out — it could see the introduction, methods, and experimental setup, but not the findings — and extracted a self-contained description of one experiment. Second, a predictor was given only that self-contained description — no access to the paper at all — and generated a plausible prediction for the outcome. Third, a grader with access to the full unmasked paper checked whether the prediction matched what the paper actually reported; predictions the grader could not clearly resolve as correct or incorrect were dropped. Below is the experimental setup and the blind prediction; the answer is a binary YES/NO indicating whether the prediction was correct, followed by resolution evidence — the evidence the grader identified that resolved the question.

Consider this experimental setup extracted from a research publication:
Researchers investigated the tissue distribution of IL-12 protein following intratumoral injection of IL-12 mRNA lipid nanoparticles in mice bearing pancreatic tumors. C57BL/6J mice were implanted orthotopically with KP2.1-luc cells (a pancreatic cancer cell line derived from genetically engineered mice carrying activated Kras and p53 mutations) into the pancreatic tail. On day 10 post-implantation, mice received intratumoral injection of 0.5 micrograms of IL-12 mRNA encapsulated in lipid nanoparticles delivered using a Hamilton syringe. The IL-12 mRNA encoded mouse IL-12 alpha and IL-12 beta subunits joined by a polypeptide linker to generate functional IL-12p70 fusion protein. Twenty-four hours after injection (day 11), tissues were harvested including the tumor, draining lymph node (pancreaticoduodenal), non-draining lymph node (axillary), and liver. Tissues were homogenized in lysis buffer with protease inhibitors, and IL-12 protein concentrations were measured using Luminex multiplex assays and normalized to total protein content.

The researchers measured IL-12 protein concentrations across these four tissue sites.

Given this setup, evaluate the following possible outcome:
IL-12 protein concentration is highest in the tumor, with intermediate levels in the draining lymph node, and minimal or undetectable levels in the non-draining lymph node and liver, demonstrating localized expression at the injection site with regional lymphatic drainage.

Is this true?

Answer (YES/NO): NO